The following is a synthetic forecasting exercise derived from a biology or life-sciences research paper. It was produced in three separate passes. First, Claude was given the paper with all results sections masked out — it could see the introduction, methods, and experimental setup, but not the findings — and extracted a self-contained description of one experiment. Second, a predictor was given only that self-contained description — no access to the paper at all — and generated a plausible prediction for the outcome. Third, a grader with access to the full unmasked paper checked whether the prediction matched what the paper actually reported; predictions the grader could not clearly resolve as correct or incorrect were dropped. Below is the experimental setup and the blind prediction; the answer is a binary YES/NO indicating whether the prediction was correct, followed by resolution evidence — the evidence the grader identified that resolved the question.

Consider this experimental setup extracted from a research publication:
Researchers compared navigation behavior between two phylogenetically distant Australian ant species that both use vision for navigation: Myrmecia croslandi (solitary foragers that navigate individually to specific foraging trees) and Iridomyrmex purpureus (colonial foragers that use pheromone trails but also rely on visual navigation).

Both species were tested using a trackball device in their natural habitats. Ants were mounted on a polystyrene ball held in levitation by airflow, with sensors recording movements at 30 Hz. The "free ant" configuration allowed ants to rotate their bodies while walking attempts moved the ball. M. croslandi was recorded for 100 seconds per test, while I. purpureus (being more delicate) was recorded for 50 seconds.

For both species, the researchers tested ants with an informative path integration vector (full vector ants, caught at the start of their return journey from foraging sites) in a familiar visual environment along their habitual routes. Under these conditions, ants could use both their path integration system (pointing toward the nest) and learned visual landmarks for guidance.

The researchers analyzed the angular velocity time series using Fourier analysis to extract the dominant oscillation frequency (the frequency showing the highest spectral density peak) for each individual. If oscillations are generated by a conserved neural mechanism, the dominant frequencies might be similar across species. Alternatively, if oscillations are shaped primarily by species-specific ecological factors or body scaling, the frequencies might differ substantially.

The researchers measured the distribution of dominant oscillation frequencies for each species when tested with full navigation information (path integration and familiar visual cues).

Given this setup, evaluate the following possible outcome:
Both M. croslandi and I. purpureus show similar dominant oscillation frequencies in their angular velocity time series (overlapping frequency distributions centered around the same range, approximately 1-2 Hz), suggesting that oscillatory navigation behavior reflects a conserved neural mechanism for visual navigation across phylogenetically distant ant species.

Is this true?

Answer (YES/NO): NO